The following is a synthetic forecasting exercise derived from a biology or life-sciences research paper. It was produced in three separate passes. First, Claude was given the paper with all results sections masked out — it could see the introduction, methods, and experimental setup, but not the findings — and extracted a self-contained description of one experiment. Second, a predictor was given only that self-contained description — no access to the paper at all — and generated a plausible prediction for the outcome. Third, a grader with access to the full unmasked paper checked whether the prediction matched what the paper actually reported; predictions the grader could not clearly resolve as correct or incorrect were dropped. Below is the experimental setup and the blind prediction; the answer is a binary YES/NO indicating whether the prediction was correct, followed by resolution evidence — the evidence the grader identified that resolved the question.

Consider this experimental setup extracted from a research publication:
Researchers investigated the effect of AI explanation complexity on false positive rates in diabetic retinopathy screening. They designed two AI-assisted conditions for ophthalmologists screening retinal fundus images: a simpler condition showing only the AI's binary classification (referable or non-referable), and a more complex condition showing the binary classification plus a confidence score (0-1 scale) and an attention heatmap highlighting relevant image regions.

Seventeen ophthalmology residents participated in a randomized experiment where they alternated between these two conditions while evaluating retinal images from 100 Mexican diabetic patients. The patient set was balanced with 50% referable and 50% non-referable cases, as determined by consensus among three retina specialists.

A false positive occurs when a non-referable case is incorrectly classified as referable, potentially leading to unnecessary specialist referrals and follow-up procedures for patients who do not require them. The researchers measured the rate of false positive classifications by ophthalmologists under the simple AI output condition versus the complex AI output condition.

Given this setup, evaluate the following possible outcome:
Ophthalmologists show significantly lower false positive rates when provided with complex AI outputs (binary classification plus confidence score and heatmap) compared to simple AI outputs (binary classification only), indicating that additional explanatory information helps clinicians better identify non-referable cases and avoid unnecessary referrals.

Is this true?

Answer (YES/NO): NO